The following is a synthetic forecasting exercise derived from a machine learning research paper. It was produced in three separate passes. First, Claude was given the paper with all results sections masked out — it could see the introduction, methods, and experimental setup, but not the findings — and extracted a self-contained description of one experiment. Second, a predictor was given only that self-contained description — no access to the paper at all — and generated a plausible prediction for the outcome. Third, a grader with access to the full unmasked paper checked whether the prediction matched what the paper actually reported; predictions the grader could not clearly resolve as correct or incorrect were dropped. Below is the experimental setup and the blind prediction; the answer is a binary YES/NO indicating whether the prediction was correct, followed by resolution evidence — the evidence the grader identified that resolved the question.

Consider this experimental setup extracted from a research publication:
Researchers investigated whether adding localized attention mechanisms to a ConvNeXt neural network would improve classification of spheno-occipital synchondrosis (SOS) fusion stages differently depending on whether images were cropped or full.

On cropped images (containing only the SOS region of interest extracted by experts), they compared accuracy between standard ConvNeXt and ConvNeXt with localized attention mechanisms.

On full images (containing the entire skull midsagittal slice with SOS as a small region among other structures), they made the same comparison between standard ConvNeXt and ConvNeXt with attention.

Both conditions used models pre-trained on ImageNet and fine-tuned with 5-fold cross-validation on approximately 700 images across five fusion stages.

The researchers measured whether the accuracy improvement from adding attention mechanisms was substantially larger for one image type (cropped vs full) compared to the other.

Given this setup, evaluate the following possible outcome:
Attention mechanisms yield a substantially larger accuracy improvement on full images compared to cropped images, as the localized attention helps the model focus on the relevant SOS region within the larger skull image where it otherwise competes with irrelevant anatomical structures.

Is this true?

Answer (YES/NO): NO